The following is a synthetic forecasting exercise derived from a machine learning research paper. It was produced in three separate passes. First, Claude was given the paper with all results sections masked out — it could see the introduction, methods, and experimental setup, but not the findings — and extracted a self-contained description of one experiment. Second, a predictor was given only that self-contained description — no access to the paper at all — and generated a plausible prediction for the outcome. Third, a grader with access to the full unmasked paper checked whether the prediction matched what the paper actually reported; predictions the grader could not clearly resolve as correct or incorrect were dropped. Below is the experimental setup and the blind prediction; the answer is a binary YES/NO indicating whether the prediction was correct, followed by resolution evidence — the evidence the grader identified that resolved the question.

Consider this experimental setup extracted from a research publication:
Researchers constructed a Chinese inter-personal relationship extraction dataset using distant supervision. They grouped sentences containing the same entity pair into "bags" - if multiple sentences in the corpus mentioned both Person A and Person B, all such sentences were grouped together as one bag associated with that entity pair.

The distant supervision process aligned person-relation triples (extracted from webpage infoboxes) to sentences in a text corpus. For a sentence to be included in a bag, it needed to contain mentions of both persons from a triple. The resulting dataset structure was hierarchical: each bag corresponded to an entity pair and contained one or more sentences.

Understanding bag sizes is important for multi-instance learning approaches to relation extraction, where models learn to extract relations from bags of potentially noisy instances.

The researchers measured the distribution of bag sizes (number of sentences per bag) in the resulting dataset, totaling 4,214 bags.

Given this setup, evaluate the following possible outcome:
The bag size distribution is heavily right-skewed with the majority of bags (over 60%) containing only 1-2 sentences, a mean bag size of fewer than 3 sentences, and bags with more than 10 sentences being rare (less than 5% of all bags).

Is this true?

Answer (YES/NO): NO